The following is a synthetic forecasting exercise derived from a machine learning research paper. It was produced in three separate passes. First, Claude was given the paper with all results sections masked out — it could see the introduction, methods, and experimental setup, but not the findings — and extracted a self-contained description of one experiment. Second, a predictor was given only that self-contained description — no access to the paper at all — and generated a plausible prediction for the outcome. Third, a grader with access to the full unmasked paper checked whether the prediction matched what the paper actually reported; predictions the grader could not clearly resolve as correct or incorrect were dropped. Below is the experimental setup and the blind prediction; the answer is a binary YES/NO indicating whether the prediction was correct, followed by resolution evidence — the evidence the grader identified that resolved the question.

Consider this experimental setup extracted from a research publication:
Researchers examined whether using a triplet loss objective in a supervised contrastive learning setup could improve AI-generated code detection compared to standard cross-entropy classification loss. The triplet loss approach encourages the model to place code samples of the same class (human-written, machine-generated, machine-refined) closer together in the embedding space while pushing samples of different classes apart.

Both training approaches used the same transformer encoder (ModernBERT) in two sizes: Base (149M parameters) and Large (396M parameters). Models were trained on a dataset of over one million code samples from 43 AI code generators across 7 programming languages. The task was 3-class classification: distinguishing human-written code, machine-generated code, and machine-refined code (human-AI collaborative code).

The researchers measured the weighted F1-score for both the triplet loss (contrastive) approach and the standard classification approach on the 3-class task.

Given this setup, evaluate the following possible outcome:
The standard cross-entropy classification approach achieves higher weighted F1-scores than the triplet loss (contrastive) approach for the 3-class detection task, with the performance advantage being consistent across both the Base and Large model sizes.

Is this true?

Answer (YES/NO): NO